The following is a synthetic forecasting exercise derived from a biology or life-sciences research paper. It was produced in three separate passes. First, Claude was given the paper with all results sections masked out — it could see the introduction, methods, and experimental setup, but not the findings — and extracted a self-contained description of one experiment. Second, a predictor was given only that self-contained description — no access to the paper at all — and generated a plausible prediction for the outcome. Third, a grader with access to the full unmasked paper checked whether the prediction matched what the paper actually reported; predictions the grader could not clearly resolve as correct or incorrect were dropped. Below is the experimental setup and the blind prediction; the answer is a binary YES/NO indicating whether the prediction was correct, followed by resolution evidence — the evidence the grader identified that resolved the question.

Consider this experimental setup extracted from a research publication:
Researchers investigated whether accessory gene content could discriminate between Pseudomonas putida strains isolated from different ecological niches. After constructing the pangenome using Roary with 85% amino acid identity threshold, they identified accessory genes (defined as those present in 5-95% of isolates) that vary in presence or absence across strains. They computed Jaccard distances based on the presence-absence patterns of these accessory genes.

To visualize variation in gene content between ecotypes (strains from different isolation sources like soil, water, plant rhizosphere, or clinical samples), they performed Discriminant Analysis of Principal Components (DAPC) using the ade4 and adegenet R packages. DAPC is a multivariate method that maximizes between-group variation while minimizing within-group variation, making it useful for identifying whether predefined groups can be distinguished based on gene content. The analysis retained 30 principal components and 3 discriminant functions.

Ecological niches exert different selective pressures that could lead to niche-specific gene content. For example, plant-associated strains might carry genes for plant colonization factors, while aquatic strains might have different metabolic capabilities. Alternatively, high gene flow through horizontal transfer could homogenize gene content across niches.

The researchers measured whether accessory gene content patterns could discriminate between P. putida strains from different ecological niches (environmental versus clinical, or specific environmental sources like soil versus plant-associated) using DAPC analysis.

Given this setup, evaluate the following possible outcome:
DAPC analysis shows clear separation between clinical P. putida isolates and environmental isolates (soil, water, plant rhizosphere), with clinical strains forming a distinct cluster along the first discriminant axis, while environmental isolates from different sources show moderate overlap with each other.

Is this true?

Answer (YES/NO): NO